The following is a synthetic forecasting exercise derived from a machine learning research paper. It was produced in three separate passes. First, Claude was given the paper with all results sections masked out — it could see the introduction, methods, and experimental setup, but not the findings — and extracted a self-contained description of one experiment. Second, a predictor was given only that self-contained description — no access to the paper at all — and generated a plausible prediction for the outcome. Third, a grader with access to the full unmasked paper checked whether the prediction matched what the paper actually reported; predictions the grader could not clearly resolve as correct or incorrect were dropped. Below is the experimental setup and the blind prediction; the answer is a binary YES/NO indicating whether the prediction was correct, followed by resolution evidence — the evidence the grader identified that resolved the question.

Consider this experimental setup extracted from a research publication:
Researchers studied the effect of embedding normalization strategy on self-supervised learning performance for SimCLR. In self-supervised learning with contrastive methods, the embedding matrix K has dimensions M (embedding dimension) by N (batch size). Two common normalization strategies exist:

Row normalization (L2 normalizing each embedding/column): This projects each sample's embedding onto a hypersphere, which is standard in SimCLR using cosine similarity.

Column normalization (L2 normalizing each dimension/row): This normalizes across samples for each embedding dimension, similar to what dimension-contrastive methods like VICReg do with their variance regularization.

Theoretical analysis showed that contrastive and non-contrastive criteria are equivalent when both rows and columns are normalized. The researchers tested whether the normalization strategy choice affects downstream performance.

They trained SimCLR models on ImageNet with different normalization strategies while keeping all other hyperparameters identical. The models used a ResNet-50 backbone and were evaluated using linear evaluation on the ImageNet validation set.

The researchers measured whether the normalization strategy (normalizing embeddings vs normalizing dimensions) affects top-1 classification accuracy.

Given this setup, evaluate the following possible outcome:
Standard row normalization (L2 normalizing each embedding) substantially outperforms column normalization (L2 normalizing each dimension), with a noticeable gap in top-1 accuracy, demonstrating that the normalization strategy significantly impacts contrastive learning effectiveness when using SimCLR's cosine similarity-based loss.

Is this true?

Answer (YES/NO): NO